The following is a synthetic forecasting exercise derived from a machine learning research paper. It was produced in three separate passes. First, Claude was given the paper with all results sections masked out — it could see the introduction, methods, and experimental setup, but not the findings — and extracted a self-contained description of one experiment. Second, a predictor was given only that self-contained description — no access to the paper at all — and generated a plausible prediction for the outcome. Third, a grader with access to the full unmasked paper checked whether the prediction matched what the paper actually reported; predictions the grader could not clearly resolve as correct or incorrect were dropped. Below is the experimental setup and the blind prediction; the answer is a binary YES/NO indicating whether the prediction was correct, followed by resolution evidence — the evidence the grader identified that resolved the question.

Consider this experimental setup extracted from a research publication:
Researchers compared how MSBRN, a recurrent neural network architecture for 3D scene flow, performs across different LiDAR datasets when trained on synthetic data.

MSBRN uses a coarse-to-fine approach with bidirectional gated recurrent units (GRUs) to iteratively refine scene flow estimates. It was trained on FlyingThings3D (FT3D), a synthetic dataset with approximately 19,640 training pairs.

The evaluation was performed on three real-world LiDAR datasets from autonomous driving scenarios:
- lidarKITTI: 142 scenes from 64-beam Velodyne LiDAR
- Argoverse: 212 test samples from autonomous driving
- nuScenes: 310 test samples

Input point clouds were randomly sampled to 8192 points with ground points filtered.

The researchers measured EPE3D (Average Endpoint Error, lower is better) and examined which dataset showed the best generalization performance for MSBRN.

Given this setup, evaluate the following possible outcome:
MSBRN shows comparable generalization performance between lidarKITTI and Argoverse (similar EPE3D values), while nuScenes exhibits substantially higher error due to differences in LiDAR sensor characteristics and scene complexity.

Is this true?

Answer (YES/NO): NO